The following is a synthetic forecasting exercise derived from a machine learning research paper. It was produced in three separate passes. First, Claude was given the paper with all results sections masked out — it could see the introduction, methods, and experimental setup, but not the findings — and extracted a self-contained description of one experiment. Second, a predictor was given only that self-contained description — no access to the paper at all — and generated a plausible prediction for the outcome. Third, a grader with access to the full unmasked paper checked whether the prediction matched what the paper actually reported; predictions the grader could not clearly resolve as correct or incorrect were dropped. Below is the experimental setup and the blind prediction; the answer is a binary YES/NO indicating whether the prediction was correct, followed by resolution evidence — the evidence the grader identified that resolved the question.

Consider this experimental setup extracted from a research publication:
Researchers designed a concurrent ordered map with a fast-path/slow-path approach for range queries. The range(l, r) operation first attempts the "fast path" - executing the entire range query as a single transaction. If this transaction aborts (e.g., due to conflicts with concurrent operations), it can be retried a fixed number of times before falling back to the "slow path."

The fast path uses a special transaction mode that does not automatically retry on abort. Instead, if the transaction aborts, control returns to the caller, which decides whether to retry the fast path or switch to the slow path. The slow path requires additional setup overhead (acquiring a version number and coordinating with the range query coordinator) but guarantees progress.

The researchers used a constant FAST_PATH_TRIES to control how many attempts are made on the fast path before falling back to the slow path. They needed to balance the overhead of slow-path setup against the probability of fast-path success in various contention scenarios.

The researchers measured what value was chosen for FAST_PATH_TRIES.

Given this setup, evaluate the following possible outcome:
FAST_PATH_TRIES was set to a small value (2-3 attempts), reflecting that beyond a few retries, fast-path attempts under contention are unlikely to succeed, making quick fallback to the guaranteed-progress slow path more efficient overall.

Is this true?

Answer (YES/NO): YES